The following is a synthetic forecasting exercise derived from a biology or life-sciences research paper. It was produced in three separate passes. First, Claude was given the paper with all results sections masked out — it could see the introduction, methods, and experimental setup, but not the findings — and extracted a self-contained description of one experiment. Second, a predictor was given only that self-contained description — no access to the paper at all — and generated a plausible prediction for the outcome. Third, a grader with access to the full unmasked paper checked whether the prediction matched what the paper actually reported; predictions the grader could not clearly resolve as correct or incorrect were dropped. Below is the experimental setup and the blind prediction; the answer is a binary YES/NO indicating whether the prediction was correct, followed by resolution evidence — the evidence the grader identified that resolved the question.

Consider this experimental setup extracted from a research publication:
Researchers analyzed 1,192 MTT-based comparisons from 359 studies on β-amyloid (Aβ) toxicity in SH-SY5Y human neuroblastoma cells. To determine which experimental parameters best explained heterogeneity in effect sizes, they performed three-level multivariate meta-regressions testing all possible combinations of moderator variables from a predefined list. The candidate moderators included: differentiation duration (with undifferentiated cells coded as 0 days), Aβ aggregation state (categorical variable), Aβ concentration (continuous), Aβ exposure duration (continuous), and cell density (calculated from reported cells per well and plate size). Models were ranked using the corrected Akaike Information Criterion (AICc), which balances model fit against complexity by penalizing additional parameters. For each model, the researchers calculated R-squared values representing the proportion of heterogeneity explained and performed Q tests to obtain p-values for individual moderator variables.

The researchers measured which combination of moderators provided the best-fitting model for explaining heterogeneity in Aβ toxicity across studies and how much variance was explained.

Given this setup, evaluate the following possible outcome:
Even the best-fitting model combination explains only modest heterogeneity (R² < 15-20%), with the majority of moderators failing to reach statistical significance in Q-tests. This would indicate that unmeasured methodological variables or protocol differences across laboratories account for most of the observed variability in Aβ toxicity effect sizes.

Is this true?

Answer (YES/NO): NO